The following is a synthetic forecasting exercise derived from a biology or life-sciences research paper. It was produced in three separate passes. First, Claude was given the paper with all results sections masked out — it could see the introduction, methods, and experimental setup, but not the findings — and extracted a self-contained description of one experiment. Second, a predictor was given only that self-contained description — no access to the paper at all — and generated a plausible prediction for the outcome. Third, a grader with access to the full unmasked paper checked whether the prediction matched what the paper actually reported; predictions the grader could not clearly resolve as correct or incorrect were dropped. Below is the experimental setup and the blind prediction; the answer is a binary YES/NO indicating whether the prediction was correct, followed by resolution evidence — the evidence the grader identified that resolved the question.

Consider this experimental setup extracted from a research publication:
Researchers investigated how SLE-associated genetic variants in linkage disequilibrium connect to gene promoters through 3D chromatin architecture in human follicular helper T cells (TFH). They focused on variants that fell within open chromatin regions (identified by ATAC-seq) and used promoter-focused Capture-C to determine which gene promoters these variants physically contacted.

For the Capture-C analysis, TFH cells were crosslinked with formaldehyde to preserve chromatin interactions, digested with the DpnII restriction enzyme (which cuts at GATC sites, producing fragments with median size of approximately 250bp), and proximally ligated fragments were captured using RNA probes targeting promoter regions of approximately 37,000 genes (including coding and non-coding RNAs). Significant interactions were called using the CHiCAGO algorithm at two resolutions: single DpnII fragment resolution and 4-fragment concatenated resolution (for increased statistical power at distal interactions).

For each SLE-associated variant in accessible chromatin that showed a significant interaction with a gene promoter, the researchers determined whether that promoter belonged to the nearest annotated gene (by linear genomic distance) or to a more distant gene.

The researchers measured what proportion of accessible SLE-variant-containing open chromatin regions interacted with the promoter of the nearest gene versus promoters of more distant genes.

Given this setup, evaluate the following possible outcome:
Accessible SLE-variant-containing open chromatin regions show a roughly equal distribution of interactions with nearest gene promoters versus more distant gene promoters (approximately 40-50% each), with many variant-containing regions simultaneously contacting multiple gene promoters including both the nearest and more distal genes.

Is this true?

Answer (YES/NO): NO